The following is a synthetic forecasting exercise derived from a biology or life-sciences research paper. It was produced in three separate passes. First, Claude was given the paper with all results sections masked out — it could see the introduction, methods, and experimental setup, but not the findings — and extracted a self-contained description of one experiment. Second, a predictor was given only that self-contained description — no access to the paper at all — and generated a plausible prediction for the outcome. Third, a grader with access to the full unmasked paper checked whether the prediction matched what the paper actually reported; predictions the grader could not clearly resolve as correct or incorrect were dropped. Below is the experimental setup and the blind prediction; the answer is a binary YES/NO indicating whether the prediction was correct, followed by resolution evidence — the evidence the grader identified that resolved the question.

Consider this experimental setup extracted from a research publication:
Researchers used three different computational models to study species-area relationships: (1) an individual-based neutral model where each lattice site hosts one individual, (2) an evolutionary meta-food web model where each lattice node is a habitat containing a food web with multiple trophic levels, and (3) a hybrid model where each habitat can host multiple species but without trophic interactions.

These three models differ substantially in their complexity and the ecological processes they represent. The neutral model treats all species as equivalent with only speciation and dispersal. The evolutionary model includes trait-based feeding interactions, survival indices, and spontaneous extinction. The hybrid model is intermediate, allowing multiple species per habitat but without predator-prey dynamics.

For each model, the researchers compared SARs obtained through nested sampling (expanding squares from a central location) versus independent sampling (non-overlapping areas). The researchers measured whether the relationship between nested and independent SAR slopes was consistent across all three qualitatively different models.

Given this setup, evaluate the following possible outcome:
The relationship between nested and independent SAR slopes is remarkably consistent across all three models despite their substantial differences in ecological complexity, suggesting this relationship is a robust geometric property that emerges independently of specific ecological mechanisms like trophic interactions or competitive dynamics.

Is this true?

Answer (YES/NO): YES